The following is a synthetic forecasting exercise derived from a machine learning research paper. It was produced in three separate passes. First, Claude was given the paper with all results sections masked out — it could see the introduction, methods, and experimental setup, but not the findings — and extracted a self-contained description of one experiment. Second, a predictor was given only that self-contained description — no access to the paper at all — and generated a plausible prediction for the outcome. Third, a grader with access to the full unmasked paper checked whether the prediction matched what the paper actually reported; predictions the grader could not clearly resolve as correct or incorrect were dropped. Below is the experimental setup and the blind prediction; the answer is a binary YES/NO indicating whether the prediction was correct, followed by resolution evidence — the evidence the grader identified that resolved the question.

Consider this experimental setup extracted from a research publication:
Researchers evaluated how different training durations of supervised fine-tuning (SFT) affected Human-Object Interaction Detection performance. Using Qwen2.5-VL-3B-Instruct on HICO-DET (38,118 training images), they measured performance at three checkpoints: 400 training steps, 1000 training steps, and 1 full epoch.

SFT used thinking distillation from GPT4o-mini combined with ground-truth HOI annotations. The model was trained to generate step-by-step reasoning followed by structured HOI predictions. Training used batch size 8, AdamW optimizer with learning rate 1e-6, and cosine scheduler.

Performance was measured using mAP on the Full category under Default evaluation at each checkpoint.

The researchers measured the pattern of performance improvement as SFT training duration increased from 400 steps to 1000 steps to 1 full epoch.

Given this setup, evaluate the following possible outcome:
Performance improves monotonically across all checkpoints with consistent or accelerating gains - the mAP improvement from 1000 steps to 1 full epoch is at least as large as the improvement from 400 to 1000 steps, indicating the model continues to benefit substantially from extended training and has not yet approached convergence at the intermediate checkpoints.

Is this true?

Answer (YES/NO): NO